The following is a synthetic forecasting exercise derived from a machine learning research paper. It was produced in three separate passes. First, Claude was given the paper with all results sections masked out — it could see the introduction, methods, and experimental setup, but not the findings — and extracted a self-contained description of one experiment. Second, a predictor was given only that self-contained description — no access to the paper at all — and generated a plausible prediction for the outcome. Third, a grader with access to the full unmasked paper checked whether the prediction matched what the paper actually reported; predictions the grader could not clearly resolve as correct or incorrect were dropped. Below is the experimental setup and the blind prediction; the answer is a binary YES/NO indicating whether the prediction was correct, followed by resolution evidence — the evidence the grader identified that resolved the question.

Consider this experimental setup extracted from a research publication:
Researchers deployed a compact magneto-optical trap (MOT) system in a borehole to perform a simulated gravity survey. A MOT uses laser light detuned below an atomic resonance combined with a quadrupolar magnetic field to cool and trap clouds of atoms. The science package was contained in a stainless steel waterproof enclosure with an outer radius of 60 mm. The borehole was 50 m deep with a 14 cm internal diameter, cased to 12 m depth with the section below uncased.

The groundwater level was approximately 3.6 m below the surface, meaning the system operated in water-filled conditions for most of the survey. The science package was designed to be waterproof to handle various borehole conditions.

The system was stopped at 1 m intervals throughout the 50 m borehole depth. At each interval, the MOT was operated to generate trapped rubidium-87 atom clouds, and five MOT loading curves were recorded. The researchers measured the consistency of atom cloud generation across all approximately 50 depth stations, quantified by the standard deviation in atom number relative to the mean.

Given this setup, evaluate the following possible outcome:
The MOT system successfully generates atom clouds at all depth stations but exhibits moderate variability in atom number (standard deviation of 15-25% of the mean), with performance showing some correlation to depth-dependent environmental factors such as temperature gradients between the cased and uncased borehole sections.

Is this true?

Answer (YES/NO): NO